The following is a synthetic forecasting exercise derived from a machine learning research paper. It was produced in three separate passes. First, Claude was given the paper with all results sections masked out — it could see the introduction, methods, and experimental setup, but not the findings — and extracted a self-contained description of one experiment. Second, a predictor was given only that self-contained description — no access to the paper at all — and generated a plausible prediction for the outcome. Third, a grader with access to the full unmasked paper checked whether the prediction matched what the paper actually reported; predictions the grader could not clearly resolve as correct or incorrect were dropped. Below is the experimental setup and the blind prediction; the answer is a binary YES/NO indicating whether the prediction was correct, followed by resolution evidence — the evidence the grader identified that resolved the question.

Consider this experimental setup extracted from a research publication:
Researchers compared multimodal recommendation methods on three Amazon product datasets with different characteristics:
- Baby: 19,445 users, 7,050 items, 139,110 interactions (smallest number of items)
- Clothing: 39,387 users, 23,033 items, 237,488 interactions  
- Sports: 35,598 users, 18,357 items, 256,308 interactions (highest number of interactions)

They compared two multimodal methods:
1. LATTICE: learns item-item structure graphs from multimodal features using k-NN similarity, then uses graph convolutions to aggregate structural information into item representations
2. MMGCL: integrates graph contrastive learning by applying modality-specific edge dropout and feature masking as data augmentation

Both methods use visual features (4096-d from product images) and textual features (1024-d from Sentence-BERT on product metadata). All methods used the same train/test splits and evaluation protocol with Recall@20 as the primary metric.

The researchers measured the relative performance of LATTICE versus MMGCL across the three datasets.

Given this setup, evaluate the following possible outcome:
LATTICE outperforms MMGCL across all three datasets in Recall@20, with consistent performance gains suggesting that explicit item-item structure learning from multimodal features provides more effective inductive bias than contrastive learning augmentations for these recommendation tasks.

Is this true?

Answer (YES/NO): YES